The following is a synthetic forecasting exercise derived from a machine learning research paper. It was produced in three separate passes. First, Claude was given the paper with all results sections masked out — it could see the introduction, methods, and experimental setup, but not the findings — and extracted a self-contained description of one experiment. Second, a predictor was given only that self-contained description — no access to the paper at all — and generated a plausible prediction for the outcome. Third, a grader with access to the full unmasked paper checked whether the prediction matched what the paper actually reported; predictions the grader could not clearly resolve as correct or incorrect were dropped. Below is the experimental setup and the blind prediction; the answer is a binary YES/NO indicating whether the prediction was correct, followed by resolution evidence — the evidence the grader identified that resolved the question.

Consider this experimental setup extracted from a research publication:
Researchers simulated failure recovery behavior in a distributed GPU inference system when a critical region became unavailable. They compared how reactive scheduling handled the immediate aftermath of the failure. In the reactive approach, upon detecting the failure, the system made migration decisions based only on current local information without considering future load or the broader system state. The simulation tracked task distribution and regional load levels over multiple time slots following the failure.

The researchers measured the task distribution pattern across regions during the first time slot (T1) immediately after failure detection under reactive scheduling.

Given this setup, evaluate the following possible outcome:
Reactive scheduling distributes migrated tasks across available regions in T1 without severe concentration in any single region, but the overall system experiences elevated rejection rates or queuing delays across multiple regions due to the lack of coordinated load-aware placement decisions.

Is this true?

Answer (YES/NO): NO